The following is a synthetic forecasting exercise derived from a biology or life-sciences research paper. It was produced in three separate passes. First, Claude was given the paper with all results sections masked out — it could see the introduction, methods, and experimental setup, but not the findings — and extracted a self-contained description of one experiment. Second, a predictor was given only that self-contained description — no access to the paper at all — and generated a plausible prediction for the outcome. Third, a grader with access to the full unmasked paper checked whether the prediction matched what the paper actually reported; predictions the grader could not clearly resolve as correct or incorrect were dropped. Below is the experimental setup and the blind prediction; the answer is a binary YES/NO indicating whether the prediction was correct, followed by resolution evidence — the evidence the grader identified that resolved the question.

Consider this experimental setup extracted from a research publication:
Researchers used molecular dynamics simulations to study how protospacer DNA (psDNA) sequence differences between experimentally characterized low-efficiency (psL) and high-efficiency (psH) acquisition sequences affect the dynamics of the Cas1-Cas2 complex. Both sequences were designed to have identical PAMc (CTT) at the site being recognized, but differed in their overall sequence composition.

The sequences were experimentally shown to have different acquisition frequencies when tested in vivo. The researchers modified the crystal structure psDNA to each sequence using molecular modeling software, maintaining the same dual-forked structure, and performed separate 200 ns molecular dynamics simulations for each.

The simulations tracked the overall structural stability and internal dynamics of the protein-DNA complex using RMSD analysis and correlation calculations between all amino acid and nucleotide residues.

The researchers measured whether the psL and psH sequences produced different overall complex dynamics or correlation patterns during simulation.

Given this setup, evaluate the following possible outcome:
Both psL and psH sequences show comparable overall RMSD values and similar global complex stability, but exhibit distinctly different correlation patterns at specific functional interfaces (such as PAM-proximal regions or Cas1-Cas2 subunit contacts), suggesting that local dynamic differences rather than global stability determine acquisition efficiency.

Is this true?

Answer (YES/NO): NO